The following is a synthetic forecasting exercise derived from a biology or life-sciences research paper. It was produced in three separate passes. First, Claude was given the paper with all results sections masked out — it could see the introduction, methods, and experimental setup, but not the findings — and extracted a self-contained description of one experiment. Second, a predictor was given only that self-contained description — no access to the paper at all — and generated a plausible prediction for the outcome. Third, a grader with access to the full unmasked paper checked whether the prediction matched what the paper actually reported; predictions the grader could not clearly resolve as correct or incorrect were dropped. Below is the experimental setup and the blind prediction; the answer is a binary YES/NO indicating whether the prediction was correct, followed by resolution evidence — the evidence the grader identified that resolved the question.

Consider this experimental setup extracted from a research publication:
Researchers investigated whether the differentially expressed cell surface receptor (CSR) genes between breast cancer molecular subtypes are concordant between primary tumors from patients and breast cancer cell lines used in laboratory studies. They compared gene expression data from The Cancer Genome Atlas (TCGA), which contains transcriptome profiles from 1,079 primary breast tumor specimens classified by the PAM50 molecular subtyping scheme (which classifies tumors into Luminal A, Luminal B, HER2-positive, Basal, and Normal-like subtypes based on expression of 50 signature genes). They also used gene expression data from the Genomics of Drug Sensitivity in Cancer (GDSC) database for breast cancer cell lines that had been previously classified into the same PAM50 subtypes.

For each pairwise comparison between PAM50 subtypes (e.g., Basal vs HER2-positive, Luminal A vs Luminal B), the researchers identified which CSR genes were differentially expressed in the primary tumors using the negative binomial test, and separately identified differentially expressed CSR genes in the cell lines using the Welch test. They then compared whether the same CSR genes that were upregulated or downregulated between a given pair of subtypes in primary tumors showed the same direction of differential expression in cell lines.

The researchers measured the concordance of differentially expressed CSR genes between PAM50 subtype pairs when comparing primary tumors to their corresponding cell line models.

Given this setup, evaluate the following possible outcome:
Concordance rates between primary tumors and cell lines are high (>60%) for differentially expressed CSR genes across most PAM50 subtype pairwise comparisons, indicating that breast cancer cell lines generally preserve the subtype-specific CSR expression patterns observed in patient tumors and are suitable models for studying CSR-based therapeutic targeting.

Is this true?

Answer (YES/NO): NO